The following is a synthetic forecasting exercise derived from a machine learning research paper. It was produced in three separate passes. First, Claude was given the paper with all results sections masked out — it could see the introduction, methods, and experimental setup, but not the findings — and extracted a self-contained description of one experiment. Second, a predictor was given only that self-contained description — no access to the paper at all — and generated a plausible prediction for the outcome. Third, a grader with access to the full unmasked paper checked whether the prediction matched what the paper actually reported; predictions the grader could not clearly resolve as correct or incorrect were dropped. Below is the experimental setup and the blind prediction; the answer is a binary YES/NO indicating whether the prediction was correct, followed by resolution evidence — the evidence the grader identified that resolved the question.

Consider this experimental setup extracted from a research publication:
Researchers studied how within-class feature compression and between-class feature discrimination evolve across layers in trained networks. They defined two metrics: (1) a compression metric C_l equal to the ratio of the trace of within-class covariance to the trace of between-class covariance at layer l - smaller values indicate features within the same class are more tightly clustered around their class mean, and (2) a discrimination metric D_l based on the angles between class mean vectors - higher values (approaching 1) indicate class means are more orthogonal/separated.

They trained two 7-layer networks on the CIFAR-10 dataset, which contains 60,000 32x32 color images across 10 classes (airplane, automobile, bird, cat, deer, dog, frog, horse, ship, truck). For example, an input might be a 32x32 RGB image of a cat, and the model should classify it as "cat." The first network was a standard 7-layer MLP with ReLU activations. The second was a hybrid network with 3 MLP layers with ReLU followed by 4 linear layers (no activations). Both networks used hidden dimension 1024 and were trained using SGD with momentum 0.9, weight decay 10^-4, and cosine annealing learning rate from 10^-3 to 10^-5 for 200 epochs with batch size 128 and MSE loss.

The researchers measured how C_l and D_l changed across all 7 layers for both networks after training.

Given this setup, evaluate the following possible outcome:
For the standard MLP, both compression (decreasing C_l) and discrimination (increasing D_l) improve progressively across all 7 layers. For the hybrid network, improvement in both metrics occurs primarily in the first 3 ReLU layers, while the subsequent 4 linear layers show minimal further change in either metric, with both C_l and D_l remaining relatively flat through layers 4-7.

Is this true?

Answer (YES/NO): NO